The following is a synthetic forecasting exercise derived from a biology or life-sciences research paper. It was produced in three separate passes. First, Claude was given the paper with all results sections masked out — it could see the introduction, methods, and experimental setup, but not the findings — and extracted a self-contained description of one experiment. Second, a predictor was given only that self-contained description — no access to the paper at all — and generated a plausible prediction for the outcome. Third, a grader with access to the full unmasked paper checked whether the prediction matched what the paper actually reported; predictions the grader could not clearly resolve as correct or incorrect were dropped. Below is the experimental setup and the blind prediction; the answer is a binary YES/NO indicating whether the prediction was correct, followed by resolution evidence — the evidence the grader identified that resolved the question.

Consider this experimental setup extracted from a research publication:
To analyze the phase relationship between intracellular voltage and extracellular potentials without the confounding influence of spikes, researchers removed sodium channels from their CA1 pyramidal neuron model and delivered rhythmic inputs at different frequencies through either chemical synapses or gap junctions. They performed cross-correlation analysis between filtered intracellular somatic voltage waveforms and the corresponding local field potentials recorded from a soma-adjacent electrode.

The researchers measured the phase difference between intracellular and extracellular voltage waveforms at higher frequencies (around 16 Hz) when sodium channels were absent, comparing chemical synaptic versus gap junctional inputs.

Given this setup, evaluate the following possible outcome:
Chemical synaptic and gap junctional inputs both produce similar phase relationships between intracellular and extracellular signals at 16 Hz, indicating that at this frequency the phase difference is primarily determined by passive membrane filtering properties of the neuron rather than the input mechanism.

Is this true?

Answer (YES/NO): NO